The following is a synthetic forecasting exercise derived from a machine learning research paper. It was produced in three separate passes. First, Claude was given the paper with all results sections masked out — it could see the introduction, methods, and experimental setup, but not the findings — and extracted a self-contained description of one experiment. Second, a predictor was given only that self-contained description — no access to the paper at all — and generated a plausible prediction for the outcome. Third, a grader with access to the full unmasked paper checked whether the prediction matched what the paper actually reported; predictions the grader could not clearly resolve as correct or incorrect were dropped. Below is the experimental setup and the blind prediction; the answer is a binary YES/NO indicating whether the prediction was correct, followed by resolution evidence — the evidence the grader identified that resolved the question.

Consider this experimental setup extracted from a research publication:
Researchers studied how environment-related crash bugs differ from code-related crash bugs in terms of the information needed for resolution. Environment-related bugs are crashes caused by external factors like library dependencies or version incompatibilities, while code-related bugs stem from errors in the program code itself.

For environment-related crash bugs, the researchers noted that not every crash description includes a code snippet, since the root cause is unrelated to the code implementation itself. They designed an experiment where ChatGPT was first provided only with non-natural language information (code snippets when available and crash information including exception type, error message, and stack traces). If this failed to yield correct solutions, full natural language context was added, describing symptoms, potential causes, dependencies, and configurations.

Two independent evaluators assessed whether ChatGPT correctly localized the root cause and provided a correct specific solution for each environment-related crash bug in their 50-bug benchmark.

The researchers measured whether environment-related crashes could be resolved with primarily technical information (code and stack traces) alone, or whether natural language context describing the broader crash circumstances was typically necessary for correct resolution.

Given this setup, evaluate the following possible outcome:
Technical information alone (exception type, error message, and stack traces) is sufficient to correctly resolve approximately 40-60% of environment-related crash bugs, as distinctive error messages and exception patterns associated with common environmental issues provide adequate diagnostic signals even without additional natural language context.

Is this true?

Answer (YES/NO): NO